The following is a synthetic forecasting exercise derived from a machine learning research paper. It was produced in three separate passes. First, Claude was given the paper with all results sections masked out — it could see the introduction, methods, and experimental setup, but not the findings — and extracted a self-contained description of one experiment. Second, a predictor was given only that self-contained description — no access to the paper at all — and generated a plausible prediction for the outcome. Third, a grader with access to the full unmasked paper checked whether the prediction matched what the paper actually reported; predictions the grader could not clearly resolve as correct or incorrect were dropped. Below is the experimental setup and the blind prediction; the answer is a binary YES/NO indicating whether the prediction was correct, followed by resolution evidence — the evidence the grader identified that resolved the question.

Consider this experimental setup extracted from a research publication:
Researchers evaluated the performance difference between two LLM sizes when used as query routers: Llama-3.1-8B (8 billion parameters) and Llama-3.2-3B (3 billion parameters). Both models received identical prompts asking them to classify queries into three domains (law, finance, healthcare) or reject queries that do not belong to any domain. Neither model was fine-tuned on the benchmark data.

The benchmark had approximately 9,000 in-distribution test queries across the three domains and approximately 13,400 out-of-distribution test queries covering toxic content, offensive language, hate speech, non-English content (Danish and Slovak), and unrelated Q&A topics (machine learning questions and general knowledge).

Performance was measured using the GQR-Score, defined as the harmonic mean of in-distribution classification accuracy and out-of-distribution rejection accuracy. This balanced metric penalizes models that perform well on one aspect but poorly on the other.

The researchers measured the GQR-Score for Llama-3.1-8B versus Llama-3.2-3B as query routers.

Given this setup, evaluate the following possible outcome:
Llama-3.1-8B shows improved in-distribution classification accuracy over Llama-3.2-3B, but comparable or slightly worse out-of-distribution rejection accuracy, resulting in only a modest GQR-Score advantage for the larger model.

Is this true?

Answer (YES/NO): NO